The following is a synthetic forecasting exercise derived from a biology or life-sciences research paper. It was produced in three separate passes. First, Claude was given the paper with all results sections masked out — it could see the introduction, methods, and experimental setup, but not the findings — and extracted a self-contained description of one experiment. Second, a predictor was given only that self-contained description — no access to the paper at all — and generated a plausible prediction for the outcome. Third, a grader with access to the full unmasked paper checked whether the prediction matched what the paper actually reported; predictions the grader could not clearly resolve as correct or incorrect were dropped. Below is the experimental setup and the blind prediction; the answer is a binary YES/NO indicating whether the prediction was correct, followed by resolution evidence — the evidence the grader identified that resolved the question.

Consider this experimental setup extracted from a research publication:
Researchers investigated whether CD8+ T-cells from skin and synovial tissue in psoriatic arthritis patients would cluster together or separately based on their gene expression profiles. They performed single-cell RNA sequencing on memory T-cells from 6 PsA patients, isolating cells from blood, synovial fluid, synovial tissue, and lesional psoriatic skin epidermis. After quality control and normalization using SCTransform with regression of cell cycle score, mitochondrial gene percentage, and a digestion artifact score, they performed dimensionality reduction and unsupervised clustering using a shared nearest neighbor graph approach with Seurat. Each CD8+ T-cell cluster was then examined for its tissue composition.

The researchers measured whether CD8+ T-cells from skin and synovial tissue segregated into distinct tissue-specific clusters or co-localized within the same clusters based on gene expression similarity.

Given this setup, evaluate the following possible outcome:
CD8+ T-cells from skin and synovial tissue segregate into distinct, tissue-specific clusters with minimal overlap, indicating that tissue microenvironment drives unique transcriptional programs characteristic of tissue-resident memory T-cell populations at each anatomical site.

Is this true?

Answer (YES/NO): NO